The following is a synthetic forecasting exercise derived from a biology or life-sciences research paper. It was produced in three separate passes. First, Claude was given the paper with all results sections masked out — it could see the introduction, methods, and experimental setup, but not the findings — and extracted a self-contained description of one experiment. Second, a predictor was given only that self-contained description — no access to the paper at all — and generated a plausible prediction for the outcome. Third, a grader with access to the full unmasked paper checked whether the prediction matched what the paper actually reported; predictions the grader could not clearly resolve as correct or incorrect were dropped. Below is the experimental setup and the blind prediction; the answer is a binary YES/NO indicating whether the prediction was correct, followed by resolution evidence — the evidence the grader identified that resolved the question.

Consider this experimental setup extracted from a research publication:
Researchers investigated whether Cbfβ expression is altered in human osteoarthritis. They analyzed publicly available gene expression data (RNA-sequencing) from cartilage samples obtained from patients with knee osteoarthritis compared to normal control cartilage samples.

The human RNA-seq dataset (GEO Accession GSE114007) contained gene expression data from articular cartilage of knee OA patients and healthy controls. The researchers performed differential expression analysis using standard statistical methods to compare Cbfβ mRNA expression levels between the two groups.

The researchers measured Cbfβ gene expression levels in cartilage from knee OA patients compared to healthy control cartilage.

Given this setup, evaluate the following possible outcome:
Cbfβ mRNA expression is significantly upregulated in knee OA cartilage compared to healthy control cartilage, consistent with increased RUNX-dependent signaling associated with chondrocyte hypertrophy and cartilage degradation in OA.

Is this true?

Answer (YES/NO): NO